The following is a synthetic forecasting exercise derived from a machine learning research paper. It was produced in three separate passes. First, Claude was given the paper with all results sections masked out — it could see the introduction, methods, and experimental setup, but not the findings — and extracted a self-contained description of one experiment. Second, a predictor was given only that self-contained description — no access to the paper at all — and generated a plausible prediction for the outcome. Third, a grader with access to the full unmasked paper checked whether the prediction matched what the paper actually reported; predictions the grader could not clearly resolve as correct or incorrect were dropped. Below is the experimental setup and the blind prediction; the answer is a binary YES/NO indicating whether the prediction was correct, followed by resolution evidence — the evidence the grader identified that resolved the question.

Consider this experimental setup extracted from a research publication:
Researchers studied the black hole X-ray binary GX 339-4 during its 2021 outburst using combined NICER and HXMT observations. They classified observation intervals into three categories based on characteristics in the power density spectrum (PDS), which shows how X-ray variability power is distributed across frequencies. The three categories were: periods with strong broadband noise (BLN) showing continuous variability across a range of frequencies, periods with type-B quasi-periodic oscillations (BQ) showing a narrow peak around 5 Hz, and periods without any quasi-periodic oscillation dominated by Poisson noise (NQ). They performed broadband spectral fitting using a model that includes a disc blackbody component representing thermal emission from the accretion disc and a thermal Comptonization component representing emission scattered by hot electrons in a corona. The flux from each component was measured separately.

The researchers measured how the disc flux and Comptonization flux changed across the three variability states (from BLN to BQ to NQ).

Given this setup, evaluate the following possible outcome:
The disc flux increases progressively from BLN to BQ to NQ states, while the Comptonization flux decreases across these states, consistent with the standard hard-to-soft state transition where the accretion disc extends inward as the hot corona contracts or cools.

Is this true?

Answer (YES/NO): NO